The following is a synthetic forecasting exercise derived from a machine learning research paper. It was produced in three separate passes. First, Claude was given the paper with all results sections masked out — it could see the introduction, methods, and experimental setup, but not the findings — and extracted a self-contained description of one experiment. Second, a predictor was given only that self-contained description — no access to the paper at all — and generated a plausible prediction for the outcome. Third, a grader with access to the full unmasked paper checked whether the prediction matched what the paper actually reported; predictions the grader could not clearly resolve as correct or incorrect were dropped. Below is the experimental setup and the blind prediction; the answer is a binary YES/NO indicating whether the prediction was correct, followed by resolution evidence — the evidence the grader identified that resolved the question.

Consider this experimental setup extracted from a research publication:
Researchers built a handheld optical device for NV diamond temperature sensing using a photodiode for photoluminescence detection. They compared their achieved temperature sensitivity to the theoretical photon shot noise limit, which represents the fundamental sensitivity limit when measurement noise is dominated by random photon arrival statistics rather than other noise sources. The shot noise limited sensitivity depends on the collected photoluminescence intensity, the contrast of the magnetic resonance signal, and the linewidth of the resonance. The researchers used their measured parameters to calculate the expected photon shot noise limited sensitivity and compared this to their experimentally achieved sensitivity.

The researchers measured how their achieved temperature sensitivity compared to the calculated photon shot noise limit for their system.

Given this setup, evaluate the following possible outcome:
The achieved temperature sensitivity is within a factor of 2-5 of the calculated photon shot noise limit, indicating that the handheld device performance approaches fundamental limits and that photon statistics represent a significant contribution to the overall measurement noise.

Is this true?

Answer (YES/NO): NO